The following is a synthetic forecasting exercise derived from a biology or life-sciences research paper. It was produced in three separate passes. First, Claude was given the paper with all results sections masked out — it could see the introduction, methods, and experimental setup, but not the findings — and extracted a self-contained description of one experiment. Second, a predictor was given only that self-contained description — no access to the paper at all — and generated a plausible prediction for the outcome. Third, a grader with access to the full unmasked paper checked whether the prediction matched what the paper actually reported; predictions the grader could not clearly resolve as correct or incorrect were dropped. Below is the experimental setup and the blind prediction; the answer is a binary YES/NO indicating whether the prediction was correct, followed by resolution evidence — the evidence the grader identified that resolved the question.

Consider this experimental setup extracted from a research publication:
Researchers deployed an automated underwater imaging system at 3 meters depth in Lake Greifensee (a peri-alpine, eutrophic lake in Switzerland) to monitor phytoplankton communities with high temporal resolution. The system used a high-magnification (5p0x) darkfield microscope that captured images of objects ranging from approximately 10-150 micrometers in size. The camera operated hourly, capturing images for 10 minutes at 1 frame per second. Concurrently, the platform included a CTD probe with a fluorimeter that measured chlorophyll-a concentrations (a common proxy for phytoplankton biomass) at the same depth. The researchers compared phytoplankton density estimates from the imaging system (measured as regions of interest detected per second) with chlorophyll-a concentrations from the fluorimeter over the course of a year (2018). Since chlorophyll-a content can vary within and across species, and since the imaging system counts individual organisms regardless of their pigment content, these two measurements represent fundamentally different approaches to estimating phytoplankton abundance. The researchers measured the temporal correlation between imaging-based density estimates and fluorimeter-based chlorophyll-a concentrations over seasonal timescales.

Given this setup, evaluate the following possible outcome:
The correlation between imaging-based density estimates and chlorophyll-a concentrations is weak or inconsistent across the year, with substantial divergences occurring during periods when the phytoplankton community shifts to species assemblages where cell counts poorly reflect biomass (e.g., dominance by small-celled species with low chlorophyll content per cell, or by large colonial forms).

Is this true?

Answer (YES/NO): NO